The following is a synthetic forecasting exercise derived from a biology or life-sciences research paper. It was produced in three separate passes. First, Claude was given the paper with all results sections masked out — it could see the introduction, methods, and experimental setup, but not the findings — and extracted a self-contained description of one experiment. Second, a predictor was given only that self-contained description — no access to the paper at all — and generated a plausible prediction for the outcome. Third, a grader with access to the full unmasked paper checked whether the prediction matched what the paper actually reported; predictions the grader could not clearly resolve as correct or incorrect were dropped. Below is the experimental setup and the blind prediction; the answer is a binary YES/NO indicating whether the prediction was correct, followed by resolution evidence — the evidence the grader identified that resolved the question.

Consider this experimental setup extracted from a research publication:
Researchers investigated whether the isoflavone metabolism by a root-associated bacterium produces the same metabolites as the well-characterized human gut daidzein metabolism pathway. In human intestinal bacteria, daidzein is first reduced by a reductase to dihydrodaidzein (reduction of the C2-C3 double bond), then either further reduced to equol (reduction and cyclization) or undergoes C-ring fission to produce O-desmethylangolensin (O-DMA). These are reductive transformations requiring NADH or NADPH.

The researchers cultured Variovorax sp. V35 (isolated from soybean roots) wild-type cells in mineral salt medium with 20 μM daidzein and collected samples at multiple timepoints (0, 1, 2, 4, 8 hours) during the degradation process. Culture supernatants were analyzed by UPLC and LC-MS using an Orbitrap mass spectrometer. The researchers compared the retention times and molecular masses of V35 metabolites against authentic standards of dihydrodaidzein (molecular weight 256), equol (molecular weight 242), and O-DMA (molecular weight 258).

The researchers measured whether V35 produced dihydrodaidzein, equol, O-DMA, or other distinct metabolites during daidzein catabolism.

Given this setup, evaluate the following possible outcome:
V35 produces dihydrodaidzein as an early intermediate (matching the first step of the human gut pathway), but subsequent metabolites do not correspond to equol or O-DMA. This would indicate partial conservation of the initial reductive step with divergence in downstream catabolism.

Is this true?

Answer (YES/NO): NO